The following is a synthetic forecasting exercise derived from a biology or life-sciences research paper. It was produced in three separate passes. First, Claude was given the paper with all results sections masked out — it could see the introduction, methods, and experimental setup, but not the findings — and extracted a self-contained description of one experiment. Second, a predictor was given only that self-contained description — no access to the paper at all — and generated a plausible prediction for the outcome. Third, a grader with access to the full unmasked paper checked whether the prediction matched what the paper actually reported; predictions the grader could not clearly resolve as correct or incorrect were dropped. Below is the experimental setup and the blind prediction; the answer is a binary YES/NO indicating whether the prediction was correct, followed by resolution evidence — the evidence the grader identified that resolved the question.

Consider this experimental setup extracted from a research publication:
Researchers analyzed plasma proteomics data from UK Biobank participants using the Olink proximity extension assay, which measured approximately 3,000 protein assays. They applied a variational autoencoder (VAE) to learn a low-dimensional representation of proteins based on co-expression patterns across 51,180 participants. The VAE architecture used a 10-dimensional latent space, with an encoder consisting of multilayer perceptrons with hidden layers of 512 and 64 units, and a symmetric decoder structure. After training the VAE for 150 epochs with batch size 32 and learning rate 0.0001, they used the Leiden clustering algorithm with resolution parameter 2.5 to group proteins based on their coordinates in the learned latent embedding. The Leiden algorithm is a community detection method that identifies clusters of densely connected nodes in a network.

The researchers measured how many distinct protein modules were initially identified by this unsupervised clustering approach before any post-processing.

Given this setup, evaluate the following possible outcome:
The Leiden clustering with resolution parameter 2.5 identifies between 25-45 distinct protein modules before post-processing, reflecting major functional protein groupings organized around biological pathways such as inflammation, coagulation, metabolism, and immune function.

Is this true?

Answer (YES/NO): YES